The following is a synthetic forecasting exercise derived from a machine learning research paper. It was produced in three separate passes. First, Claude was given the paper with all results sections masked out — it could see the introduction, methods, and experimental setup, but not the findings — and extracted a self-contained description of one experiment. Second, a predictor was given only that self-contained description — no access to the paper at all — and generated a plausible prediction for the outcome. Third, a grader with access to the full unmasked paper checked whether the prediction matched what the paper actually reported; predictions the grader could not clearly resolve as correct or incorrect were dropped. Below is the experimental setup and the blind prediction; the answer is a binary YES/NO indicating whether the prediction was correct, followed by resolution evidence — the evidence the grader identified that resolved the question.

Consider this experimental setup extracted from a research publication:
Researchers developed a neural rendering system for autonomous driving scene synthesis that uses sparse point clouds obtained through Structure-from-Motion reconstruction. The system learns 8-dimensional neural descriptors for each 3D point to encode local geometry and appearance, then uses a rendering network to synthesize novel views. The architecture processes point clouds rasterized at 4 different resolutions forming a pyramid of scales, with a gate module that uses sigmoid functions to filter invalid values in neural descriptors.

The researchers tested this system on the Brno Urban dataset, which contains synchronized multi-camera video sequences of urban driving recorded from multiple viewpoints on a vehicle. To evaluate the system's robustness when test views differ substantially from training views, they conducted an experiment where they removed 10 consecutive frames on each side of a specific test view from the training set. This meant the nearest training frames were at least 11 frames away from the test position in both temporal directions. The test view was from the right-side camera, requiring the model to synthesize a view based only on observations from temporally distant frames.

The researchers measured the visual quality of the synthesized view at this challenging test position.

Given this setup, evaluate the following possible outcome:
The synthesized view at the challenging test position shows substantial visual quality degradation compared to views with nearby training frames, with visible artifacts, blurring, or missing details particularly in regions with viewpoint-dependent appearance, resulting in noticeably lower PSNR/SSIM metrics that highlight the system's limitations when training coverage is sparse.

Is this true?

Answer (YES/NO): YES